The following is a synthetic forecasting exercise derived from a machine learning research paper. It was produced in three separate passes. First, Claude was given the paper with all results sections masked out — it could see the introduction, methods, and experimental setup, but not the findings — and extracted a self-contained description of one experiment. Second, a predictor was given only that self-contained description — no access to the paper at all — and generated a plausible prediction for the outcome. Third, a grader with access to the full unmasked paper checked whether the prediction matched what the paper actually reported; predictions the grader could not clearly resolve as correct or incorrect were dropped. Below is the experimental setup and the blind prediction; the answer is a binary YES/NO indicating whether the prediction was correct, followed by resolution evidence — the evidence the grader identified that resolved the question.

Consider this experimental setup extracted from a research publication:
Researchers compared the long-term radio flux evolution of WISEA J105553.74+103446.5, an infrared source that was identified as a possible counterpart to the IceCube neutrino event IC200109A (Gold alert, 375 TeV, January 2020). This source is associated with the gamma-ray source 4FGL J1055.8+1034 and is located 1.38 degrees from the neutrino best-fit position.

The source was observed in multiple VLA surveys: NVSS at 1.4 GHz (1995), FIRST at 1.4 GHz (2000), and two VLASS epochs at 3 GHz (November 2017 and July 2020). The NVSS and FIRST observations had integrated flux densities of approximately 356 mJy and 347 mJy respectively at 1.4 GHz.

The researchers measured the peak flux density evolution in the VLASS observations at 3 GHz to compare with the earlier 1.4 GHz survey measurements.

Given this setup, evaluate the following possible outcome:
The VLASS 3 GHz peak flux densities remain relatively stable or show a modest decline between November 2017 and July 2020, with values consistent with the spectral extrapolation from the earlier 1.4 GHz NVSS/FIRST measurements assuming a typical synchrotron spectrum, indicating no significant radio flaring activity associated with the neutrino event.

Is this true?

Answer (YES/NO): YES